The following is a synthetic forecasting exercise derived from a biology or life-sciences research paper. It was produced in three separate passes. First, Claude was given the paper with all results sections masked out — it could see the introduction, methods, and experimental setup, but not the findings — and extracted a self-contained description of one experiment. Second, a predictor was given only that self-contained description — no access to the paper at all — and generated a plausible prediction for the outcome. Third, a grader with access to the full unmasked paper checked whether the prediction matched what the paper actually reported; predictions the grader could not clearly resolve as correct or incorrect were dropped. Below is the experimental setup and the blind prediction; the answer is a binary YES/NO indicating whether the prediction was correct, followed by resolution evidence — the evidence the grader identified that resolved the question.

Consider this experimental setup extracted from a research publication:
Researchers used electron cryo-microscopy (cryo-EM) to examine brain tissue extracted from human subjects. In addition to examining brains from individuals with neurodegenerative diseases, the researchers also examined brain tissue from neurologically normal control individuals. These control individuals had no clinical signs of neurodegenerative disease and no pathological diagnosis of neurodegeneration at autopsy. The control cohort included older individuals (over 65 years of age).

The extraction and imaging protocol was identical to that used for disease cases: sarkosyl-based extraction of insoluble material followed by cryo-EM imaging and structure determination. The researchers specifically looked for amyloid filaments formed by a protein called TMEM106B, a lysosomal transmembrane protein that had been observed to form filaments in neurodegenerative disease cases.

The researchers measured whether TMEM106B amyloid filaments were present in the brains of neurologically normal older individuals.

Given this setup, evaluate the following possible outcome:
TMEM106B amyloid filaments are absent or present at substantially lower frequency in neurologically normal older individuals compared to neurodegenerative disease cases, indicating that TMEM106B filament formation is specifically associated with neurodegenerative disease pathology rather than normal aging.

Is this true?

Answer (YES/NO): NO